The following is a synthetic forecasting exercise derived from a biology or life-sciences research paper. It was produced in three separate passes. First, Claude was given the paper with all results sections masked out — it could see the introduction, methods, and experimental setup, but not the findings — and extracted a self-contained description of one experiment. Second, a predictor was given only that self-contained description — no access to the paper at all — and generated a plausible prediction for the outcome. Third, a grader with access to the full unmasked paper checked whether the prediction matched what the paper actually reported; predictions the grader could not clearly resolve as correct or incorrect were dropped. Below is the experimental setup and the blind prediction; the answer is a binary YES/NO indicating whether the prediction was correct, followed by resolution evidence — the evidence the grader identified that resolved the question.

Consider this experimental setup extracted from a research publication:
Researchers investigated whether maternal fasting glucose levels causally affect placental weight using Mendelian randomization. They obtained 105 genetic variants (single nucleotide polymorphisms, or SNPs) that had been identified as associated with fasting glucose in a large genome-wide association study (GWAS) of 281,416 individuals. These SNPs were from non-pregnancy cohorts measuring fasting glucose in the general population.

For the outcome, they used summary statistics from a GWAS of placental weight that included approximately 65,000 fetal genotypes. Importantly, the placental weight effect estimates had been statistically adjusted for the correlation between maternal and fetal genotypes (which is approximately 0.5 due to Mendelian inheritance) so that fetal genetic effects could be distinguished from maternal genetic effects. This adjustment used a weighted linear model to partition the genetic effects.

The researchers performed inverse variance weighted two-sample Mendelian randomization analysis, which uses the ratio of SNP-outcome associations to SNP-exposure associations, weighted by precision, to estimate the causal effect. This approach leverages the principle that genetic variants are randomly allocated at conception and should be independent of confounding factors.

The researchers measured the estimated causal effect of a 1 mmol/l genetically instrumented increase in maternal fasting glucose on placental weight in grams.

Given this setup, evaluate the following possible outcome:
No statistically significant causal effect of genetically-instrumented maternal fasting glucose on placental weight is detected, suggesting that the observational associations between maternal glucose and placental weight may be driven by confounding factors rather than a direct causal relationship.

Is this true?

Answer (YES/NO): NO